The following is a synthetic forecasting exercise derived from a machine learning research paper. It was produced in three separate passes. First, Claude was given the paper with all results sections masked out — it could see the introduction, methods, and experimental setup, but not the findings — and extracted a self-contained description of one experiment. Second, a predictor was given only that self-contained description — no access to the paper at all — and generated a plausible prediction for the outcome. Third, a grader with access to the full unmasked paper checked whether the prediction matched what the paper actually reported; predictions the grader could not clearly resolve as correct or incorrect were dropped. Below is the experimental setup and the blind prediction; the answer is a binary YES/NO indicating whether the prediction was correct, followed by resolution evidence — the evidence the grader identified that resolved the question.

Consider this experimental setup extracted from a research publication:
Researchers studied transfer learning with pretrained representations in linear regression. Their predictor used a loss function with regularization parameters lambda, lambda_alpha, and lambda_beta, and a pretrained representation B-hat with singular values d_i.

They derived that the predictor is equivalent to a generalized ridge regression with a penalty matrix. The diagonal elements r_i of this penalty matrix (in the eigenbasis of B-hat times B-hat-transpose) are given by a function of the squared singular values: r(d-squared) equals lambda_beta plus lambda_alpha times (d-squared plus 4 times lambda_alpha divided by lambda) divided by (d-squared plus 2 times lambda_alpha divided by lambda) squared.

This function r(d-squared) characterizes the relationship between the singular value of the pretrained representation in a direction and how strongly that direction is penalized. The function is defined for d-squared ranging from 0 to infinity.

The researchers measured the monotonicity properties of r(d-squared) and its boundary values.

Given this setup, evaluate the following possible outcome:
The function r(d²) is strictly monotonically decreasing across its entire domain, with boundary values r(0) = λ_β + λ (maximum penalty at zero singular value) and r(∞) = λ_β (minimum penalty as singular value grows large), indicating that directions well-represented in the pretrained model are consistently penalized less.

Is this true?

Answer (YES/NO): YES